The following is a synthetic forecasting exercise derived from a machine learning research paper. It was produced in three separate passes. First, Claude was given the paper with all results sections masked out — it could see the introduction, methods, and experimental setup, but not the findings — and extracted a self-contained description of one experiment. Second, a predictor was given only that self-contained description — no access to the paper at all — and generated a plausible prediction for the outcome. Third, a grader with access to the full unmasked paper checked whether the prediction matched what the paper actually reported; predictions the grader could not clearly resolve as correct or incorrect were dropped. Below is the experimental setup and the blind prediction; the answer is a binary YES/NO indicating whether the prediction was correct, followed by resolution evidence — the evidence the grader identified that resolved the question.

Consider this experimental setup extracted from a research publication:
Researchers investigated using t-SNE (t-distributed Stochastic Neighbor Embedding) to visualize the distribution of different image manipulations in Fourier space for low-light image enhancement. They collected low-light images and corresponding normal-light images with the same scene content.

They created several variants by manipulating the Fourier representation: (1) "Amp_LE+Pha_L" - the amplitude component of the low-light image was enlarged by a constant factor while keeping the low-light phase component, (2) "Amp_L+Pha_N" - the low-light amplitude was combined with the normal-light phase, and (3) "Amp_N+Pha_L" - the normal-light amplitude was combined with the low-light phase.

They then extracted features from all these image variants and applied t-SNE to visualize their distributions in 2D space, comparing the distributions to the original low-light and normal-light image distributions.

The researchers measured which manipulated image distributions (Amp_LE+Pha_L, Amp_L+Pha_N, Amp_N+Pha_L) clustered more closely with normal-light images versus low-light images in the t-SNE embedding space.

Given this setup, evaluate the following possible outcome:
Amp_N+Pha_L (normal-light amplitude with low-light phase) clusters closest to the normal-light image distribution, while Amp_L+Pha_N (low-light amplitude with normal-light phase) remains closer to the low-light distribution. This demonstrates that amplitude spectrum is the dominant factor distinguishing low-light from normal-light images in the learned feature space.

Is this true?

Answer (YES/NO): YES